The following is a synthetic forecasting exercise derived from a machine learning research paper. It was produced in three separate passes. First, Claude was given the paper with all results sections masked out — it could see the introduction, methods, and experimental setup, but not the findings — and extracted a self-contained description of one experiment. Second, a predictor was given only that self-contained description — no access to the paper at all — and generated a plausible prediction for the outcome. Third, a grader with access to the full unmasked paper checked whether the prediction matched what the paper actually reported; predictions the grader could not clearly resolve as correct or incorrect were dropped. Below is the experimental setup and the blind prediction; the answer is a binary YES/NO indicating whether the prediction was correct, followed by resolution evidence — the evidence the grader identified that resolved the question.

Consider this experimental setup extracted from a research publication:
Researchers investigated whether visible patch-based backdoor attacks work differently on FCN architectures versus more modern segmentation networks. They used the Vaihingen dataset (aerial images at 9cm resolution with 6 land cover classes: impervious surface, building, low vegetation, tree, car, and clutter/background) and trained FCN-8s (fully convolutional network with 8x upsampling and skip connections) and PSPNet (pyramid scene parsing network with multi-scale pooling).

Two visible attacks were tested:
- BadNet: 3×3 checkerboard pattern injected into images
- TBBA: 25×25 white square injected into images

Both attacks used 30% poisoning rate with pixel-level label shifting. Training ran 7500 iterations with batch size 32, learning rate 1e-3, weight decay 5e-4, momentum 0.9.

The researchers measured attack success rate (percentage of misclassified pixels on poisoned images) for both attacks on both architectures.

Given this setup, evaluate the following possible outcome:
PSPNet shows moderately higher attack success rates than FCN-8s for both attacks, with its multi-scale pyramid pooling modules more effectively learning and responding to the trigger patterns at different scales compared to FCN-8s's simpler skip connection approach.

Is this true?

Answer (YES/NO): NO